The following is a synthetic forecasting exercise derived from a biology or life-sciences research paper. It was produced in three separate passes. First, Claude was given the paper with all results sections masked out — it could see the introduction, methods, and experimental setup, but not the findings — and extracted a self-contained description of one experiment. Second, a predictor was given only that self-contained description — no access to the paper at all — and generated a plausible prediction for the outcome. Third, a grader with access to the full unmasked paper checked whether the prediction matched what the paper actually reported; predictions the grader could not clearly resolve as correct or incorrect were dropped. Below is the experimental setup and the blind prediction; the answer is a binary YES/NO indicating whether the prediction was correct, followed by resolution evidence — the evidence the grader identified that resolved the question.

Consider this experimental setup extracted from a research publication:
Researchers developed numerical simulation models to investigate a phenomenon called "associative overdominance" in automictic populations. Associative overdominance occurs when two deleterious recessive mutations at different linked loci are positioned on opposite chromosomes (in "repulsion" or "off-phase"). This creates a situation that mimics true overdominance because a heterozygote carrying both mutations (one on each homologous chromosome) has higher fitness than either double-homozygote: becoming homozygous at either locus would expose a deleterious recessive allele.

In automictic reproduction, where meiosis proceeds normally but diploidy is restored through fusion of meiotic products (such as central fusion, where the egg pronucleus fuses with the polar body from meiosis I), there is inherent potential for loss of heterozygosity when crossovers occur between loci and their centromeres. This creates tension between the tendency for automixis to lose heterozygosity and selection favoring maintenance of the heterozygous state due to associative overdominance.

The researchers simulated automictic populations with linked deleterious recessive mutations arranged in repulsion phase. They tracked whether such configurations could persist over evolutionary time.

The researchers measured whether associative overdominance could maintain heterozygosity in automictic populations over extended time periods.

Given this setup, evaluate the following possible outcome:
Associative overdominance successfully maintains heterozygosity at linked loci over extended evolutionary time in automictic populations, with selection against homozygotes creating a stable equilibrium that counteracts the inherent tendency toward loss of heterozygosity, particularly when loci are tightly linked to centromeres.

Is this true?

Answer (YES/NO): NO